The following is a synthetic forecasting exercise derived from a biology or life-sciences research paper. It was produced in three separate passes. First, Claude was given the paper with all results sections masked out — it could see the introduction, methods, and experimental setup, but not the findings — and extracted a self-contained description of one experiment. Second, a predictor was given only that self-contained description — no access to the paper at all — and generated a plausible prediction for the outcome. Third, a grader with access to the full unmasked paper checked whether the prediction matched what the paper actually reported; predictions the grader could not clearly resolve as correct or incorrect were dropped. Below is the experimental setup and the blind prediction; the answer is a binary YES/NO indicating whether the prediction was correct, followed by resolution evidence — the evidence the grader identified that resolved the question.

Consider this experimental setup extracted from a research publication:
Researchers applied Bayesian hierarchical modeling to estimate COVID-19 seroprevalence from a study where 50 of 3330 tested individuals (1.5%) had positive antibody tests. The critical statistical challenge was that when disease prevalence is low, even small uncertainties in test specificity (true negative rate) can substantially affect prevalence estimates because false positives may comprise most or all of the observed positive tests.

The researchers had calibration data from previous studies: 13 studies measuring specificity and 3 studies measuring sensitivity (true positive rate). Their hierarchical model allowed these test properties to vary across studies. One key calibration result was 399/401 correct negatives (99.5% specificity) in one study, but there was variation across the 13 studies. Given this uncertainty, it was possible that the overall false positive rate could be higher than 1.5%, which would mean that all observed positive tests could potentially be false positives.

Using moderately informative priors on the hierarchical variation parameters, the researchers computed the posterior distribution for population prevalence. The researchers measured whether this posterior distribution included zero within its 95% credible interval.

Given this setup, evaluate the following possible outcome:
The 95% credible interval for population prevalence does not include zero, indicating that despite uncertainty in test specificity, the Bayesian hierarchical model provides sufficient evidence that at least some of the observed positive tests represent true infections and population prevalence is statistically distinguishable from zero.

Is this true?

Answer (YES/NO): YES